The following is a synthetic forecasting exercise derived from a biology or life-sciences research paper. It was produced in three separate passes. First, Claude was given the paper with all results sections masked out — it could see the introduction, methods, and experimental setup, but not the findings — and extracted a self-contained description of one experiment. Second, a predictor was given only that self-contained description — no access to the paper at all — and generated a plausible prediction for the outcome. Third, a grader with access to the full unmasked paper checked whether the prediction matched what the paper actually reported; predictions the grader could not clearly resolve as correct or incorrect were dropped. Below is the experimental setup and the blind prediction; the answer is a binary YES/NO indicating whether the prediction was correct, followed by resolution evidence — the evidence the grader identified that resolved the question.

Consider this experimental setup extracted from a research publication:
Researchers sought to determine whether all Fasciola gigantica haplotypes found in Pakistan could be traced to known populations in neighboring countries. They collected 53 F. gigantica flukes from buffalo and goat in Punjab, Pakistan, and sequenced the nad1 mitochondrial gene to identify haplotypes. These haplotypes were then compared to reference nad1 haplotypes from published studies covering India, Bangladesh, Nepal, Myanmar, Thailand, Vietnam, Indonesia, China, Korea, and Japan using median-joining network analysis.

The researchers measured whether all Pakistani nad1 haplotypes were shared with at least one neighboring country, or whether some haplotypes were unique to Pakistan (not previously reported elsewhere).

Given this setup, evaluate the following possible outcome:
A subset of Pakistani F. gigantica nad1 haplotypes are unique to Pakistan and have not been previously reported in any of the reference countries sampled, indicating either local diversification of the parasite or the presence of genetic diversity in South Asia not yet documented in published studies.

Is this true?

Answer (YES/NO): YES